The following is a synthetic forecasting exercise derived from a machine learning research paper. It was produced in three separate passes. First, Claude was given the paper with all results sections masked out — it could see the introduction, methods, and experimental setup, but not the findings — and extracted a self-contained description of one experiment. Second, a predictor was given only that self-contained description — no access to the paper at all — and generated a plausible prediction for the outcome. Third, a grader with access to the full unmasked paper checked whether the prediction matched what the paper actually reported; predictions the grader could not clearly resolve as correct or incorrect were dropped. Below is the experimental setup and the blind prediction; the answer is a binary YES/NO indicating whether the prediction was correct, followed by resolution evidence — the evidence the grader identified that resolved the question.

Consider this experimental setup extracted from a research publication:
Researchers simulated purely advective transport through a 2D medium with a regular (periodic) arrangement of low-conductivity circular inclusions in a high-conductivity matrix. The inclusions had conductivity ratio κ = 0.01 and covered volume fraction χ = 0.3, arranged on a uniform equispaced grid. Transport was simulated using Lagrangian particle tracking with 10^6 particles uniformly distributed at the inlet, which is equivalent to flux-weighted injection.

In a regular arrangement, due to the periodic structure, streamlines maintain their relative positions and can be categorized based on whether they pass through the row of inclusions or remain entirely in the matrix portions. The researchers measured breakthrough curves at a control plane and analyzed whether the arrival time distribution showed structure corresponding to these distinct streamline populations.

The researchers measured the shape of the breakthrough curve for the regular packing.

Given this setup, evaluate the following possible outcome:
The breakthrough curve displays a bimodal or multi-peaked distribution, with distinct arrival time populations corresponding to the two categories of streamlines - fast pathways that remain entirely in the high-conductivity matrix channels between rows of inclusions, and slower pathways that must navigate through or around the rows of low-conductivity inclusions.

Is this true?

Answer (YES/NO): YES